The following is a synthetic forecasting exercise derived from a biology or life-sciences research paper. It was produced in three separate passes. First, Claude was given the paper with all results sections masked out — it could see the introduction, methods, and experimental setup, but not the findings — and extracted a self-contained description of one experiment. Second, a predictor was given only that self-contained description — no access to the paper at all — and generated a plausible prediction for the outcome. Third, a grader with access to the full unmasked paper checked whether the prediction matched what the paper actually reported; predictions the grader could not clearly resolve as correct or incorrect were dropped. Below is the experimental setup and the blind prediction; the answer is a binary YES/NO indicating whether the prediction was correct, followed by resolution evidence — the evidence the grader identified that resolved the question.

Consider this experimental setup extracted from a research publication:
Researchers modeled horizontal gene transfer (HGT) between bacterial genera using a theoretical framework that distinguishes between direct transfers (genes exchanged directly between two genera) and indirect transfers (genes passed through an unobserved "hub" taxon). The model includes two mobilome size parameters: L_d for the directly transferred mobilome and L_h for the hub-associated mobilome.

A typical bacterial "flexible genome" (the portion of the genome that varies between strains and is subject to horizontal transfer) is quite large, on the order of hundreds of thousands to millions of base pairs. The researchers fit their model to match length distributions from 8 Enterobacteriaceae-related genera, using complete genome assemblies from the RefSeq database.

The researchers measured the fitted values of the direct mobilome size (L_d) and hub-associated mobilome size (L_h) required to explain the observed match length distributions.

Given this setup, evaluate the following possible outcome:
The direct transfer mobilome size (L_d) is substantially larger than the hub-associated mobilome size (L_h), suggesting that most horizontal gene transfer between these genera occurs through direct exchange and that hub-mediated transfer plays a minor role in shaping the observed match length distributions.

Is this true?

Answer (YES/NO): NO